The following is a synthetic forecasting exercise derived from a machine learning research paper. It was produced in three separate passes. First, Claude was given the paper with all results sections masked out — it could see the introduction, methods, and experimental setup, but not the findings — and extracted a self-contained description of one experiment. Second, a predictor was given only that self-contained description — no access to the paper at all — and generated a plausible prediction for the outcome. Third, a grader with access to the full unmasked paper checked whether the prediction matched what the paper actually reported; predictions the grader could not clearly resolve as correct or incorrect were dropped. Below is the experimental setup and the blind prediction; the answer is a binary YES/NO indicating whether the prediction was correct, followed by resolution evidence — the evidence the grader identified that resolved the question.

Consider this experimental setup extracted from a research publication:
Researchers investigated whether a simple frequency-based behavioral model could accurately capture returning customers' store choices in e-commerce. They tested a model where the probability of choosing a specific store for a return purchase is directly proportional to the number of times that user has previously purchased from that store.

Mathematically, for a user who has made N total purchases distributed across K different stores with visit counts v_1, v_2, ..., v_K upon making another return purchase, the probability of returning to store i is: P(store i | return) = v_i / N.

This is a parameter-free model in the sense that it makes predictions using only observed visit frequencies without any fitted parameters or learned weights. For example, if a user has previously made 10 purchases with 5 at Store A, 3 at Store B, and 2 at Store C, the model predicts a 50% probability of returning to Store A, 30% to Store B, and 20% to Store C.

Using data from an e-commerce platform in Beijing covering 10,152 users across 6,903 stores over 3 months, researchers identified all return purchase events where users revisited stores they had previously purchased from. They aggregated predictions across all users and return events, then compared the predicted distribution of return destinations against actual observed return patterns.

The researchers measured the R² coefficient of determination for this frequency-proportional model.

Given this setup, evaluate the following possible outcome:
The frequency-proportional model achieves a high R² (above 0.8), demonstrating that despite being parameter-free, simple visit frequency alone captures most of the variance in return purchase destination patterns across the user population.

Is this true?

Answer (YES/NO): YES